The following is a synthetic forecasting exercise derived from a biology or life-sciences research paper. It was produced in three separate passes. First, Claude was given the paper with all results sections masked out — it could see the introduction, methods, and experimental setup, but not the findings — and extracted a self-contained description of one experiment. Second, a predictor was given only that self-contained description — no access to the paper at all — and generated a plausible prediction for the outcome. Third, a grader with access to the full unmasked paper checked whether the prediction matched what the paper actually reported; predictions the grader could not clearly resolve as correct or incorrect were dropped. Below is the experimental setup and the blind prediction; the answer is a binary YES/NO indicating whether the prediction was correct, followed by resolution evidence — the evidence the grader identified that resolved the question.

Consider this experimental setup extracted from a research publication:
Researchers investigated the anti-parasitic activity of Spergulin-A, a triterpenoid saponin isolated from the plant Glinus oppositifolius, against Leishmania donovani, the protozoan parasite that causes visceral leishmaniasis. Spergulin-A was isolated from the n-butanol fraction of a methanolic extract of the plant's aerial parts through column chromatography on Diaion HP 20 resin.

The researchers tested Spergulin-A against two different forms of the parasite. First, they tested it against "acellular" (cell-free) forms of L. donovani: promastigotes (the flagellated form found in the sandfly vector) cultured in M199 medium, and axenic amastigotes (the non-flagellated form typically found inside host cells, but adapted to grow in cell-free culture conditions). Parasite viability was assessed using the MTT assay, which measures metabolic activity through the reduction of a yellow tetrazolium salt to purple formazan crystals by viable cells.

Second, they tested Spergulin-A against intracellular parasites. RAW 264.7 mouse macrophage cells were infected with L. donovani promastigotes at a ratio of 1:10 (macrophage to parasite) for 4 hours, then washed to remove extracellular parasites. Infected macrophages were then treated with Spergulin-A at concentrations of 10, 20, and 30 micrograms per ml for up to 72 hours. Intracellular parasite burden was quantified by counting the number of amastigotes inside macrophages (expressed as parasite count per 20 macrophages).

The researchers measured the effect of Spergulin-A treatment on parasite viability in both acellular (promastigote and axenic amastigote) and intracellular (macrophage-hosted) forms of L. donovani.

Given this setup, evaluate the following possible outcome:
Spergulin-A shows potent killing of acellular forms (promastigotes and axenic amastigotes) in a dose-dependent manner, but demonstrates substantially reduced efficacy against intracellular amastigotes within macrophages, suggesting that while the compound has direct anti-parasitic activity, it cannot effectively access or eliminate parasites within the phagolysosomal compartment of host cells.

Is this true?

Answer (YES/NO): NO